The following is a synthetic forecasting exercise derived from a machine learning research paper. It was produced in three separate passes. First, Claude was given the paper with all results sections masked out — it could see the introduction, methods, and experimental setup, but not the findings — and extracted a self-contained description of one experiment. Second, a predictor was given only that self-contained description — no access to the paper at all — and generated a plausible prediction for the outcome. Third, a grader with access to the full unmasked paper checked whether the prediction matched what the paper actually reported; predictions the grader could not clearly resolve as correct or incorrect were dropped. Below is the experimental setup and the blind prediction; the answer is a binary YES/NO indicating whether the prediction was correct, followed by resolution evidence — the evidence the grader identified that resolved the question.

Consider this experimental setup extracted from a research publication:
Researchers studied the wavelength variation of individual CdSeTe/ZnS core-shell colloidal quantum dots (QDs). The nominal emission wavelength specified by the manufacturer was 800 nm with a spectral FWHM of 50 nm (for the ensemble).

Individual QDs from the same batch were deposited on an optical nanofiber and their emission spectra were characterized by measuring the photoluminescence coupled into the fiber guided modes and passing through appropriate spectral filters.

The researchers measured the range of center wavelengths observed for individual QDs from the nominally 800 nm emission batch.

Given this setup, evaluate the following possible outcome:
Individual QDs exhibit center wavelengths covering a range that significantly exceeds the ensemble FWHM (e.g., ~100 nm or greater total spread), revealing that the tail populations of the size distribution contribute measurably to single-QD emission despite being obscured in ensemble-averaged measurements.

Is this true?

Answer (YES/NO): NO